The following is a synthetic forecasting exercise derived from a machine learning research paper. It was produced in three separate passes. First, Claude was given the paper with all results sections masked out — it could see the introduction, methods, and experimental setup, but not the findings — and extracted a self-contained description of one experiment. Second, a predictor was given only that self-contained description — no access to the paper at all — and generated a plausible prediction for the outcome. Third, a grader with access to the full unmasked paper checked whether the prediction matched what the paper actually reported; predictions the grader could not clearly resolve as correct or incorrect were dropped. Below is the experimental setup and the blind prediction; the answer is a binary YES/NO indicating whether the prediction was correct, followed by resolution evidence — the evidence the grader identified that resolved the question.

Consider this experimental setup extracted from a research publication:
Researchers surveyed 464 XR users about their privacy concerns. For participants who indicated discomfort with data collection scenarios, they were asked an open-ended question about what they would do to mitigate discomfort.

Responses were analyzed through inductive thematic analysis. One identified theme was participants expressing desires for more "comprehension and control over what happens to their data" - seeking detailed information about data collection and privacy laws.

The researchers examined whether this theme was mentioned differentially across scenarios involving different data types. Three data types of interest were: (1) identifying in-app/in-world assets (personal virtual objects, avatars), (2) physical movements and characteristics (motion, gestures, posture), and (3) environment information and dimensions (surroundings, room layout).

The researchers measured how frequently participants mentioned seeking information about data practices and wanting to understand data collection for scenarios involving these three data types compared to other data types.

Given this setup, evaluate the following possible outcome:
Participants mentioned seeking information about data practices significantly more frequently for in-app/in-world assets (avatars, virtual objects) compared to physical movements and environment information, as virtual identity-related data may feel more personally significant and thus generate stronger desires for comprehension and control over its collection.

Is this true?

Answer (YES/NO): NO